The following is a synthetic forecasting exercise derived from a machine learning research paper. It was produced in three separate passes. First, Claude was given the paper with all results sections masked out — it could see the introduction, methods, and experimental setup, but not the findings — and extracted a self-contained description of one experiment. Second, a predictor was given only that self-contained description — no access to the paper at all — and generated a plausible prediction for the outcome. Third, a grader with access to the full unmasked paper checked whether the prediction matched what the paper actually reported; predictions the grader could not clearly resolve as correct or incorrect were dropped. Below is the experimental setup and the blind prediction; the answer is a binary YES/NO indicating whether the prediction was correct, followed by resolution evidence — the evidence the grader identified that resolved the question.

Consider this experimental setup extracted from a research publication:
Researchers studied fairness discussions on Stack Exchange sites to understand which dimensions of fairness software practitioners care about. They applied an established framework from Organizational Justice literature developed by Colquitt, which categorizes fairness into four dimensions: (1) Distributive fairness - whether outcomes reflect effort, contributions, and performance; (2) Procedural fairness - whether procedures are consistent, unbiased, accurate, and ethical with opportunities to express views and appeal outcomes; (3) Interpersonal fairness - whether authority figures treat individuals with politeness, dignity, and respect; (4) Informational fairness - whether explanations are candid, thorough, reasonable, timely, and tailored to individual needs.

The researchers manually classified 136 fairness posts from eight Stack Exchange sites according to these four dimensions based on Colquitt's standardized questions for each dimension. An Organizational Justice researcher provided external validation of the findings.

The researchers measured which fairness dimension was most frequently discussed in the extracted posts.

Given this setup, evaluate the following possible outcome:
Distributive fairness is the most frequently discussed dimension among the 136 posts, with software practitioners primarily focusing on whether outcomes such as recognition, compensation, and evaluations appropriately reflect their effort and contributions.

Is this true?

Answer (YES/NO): NO